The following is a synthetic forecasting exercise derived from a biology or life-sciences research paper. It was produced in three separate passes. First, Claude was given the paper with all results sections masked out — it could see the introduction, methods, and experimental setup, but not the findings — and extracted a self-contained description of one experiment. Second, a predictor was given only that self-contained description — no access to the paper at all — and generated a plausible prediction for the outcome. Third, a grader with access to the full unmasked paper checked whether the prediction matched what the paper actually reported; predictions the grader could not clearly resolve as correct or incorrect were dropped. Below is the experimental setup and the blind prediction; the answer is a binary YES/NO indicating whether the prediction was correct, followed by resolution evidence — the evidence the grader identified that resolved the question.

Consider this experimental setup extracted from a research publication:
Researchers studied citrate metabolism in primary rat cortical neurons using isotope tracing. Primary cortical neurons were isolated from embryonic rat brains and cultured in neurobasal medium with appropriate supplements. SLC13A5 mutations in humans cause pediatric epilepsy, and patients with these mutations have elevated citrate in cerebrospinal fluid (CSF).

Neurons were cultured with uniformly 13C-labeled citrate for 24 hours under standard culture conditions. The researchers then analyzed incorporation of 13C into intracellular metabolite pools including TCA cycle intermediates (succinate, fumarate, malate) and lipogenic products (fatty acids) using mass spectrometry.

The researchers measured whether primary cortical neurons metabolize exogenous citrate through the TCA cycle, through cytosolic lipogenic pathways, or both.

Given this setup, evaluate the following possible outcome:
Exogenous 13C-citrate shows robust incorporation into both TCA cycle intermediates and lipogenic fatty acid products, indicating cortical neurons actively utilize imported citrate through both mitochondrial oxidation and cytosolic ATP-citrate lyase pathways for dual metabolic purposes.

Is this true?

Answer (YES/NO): NO